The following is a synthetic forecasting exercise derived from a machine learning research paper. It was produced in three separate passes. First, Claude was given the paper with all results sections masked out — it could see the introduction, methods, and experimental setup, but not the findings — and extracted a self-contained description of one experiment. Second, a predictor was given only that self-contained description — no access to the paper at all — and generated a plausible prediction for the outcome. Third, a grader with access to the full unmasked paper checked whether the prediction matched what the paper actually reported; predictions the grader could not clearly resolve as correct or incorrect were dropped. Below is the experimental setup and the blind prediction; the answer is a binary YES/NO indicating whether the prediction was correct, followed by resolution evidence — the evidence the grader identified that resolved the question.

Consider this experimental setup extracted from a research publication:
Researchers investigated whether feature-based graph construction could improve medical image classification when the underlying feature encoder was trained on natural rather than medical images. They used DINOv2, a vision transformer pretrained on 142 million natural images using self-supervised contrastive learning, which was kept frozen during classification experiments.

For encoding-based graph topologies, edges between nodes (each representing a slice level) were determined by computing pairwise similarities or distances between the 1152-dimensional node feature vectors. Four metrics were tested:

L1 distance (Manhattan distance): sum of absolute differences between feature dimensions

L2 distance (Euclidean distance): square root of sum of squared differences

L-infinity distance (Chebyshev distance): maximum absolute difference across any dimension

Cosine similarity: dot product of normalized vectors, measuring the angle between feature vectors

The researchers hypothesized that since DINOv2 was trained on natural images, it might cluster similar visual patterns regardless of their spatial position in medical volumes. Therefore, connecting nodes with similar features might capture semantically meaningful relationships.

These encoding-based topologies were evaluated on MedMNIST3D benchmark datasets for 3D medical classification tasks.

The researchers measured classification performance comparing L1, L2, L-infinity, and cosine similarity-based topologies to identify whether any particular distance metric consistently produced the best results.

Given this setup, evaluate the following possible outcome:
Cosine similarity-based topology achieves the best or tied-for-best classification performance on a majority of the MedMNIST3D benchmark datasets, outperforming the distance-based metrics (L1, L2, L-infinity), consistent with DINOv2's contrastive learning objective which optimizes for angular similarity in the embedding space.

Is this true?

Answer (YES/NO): NO